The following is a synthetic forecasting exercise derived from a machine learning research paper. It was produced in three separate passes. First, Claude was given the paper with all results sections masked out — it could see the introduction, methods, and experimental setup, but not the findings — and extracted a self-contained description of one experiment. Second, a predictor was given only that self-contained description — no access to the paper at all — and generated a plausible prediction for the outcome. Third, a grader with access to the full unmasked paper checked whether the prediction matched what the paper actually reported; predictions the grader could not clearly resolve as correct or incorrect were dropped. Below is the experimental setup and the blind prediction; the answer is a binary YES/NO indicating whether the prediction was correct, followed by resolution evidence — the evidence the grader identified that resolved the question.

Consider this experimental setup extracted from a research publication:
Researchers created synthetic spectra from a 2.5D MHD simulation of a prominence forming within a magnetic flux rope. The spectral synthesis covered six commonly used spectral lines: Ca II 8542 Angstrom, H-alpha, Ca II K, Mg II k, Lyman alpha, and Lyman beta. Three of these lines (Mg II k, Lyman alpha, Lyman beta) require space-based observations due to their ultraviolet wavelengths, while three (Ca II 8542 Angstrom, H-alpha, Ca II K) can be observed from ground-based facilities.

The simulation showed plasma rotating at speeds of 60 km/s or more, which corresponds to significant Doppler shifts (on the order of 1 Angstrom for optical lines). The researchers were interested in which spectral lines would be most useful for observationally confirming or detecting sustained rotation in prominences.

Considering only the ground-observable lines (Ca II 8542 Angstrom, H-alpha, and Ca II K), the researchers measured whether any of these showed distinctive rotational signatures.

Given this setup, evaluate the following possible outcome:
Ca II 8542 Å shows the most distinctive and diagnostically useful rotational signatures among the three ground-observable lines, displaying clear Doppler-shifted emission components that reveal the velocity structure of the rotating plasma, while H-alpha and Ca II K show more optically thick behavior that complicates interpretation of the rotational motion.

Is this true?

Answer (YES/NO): NO